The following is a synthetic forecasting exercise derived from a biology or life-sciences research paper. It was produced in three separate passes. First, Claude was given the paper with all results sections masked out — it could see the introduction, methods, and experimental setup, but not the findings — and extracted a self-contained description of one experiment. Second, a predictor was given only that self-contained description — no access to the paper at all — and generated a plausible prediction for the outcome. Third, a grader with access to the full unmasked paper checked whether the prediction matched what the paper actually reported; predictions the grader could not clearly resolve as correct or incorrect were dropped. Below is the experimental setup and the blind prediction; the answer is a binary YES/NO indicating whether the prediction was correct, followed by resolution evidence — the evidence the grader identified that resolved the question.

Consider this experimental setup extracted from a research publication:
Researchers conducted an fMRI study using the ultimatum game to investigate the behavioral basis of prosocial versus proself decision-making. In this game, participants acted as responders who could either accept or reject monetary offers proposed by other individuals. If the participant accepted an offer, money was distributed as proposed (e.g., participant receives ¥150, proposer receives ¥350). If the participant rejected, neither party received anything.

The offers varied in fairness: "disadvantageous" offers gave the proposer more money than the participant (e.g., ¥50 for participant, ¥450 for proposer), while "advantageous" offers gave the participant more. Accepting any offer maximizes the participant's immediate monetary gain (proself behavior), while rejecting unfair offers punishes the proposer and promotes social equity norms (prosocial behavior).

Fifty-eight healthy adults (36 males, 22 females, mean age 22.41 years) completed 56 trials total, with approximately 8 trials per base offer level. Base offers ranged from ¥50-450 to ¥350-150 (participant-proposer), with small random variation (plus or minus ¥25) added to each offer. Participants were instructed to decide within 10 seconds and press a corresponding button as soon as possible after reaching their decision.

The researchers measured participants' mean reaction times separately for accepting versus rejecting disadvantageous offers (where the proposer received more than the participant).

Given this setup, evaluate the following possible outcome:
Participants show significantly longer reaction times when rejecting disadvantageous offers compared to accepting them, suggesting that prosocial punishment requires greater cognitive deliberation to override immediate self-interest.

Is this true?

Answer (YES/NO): NO